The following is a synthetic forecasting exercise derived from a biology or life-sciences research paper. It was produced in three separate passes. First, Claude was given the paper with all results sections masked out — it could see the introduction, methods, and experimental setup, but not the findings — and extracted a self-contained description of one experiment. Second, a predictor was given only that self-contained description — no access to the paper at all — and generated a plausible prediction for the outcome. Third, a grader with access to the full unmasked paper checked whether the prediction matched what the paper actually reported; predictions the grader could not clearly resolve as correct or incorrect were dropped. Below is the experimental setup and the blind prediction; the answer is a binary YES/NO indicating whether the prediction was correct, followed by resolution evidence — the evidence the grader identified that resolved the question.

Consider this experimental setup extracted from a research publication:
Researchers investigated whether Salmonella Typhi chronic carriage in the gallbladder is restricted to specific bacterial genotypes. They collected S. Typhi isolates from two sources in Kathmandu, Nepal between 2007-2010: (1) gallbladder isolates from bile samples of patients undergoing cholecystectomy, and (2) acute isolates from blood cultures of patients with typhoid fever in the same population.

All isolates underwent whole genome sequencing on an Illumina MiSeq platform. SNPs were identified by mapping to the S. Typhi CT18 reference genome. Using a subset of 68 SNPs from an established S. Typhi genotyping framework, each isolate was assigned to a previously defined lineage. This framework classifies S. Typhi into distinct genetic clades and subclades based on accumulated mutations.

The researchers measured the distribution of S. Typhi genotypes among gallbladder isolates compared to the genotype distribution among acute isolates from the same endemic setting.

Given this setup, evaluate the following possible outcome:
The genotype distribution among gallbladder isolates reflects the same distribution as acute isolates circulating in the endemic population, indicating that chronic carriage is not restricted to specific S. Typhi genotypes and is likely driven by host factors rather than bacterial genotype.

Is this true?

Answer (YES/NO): YES